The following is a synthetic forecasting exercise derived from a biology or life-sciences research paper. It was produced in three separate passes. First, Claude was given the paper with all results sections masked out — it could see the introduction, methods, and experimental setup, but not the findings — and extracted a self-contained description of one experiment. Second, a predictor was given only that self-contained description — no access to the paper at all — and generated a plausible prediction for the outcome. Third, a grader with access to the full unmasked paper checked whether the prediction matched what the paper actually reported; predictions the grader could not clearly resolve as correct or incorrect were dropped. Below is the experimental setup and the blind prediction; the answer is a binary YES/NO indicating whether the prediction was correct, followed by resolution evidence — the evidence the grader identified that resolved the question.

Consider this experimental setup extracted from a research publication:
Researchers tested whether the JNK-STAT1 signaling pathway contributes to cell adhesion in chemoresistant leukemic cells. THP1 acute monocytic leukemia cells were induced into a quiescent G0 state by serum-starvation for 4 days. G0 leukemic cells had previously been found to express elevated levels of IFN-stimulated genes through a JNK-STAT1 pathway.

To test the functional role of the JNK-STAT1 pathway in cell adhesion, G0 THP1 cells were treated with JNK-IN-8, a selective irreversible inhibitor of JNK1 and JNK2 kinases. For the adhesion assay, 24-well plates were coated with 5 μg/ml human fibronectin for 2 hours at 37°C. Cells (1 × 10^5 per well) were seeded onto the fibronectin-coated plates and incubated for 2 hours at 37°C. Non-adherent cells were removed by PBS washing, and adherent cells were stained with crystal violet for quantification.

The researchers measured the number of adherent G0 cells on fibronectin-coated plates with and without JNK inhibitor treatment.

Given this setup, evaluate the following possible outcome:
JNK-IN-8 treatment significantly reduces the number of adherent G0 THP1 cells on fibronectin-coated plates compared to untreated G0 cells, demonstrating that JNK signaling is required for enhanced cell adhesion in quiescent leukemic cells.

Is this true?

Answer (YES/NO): YES